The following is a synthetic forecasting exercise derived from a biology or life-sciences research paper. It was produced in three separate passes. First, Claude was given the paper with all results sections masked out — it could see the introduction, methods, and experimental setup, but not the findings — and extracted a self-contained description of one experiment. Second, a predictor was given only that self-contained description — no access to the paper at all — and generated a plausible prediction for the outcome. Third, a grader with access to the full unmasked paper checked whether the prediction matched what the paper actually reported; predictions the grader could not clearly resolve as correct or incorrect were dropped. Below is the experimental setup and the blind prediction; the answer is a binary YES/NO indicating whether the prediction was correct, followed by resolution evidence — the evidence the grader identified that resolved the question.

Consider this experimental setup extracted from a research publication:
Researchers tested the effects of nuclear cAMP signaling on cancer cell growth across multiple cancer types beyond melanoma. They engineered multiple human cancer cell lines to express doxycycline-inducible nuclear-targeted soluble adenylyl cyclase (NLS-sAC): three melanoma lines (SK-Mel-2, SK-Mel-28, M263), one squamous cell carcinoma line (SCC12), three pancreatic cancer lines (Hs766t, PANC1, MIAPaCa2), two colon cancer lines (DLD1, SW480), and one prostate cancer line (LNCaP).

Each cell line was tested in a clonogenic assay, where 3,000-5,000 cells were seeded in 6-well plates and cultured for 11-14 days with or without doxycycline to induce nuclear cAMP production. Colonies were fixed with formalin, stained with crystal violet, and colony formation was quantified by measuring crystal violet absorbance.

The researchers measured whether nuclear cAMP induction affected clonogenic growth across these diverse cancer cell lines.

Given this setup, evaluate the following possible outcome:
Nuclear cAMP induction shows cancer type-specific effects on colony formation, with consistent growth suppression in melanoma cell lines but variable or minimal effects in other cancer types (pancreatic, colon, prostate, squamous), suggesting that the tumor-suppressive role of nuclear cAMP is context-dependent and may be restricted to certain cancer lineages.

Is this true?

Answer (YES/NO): NO